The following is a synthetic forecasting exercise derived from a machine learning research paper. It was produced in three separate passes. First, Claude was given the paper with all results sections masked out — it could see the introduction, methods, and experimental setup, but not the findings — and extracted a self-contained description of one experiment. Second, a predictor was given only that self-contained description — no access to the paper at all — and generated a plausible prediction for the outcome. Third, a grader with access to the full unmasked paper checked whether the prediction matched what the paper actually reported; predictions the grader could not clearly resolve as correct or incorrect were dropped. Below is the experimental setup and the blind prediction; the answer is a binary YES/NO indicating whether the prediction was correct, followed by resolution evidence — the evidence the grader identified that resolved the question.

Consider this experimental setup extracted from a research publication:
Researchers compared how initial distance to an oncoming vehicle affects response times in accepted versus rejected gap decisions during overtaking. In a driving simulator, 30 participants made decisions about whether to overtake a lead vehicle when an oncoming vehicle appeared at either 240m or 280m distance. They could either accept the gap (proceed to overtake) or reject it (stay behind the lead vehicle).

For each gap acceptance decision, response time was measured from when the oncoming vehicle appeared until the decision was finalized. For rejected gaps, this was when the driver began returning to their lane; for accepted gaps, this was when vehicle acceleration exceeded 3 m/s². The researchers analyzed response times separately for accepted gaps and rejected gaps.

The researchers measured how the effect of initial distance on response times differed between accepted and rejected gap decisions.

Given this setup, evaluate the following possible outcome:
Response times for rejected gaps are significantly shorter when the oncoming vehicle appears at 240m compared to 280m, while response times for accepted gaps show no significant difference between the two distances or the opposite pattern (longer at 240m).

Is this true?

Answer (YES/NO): YES